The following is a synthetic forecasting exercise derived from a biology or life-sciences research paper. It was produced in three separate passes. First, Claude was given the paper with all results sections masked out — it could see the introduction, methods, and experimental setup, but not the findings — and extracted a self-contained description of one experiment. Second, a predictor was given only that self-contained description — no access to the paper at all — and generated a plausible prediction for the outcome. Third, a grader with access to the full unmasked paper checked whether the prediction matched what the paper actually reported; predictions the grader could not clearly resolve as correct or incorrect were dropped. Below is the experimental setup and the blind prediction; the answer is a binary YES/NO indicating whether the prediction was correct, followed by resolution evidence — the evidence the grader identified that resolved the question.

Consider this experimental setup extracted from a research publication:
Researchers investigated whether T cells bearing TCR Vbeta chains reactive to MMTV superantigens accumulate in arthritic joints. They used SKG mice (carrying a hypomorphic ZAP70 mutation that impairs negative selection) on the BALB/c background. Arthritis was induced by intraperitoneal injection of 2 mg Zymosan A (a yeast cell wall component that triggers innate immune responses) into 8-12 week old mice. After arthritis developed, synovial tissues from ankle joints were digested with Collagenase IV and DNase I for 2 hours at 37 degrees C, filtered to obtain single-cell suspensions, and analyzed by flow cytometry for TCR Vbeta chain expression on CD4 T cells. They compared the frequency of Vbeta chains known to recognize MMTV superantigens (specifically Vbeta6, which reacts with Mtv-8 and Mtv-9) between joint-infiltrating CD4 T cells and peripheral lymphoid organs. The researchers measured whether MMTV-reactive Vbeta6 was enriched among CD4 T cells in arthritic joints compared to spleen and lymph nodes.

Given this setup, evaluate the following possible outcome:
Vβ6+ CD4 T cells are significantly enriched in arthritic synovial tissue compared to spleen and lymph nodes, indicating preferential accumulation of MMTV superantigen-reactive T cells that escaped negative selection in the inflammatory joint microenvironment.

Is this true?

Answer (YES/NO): NO